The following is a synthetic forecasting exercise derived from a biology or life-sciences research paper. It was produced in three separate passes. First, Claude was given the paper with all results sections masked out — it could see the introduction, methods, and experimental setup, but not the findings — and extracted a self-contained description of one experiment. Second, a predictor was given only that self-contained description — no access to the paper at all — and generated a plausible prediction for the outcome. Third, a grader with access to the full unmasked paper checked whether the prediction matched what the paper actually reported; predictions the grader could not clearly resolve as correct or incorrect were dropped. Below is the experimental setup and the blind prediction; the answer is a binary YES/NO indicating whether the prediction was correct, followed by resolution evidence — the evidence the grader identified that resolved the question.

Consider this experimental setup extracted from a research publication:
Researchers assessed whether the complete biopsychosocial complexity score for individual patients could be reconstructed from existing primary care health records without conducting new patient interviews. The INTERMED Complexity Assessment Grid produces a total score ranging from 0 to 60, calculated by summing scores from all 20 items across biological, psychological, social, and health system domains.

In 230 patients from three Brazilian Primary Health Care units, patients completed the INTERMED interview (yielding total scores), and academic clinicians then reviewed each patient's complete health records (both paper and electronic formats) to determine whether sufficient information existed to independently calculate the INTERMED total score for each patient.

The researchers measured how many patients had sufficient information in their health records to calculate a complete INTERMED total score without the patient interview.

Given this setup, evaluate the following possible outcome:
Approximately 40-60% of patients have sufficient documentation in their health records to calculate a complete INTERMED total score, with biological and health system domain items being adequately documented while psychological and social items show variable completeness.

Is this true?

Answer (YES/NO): NO